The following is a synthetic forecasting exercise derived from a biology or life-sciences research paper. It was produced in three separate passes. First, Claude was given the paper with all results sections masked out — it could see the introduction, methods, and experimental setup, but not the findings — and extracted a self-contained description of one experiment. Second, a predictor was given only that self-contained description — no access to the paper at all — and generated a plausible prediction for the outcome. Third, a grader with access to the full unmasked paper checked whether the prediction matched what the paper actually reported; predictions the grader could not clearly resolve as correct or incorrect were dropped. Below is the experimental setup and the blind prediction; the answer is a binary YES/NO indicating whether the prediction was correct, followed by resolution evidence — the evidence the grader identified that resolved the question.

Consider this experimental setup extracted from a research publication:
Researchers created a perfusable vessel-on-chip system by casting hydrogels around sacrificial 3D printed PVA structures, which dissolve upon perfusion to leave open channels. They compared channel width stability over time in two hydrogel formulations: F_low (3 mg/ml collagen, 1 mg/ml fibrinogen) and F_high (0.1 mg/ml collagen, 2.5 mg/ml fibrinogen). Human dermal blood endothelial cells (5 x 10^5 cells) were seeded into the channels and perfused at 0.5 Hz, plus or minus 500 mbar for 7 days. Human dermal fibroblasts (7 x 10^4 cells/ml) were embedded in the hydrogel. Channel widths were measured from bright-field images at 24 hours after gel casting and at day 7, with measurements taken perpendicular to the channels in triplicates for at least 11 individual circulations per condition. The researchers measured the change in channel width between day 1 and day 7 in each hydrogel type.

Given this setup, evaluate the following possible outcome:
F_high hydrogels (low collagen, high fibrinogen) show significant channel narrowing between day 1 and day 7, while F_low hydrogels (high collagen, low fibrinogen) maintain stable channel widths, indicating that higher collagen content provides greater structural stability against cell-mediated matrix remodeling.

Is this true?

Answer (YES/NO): NO